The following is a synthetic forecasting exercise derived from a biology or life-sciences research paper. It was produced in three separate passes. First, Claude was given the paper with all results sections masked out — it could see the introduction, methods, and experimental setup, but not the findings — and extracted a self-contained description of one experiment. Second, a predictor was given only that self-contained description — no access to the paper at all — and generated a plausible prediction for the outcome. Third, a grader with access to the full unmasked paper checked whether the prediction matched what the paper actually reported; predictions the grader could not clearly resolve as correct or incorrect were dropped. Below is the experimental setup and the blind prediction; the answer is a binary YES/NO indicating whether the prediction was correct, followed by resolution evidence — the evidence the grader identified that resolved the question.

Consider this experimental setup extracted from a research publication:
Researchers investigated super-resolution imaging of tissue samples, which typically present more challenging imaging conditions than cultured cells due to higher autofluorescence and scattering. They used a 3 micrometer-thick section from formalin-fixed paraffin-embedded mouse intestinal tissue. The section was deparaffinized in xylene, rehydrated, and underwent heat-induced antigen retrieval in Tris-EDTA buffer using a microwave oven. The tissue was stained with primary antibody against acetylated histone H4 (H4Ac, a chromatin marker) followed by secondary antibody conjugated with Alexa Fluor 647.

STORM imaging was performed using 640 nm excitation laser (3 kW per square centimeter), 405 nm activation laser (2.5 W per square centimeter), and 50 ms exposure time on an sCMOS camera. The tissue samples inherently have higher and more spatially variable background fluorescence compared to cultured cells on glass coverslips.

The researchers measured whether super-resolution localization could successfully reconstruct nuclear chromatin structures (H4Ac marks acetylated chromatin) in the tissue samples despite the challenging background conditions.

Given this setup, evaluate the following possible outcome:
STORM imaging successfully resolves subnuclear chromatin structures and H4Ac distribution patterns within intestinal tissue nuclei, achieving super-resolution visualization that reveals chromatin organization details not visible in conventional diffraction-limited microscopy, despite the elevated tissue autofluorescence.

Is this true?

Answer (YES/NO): YES